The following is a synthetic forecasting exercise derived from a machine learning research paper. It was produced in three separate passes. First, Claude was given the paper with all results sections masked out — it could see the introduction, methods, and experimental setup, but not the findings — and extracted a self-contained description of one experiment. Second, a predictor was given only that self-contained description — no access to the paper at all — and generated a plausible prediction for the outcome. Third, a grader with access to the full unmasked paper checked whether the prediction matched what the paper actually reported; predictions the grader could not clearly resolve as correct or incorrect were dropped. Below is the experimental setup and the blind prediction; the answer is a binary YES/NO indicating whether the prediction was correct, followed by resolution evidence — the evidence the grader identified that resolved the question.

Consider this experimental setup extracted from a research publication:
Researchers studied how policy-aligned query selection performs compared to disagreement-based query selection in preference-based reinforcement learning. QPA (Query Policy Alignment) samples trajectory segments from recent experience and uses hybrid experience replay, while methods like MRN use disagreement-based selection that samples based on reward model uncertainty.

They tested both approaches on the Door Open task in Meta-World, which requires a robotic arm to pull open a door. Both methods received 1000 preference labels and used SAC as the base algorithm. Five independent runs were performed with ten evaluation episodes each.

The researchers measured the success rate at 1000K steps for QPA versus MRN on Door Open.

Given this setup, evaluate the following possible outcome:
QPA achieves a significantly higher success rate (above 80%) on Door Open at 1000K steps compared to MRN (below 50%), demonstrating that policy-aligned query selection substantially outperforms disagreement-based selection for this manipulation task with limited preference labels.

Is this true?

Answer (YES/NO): NO